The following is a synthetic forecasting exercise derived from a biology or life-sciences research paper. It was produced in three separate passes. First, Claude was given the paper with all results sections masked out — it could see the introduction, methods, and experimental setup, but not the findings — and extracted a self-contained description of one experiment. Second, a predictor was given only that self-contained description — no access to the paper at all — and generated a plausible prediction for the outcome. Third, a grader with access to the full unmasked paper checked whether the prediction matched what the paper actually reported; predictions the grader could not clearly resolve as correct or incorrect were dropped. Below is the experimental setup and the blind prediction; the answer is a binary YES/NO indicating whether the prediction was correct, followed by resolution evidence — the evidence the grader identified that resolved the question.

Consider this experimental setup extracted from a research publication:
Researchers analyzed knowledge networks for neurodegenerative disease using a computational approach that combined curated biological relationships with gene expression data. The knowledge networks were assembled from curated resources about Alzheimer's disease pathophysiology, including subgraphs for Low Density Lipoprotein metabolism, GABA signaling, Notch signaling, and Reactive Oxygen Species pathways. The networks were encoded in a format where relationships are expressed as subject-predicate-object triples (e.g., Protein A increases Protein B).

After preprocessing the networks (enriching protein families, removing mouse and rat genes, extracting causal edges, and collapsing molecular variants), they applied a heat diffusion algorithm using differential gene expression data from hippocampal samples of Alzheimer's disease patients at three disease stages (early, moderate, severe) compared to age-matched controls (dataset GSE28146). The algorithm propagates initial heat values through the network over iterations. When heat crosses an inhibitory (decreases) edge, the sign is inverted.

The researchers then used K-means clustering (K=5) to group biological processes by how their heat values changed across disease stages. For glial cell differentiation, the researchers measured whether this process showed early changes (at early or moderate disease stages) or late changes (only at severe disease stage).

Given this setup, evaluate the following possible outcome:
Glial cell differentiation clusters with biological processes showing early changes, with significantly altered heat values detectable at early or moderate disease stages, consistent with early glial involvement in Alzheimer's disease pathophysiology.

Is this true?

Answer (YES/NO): NO